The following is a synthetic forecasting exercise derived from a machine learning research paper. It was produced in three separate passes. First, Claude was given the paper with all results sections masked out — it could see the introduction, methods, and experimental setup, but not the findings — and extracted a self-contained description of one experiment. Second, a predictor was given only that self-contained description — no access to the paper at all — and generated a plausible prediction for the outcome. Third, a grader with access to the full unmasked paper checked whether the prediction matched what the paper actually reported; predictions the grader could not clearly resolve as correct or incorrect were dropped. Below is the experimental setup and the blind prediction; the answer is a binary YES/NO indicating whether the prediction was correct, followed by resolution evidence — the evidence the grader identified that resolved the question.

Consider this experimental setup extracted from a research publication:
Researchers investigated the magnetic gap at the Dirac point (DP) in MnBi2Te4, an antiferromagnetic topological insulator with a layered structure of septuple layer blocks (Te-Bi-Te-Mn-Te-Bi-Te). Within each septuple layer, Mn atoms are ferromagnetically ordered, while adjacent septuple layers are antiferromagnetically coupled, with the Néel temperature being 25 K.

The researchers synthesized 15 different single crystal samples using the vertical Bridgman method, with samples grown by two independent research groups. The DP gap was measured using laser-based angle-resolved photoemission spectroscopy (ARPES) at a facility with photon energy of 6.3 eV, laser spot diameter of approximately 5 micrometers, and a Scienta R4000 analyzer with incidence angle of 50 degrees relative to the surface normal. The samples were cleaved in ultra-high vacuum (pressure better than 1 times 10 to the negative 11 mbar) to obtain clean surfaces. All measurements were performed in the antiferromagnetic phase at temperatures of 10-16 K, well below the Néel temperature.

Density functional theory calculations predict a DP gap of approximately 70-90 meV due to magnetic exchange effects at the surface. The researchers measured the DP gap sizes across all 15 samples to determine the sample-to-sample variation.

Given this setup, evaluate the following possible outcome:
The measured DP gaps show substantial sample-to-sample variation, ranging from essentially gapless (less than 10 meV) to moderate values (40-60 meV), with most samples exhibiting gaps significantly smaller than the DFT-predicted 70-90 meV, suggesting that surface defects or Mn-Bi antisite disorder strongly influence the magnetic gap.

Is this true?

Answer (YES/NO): NO